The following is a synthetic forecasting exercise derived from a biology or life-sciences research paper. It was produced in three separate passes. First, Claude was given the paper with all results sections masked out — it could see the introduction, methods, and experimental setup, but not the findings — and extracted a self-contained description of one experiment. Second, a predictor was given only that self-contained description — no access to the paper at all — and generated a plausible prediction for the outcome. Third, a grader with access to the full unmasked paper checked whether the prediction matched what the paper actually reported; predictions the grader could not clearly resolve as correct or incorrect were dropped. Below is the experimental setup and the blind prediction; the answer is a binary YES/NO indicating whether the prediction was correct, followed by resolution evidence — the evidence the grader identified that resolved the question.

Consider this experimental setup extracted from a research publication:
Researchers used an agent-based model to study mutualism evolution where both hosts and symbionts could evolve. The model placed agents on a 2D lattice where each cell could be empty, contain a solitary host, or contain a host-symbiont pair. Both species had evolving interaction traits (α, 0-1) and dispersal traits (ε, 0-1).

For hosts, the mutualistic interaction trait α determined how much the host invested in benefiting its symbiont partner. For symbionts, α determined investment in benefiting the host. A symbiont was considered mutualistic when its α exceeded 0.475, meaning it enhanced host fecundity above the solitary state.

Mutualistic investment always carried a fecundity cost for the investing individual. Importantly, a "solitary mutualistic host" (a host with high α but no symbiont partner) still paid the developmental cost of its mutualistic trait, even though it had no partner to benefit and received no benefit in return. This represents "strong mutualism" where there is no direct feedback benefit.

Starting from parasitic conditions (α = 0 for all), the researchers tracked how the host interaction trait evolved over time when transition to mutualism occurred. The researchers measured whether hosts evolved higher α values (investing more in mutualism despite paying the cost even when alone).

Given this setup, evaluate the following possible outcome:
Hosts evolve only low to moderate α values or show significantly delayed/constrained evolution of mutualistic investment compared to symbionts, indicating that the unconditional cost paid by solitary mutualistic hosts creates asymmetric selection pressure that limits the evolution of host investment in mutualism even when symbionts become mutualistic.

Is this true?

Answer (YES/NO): NO